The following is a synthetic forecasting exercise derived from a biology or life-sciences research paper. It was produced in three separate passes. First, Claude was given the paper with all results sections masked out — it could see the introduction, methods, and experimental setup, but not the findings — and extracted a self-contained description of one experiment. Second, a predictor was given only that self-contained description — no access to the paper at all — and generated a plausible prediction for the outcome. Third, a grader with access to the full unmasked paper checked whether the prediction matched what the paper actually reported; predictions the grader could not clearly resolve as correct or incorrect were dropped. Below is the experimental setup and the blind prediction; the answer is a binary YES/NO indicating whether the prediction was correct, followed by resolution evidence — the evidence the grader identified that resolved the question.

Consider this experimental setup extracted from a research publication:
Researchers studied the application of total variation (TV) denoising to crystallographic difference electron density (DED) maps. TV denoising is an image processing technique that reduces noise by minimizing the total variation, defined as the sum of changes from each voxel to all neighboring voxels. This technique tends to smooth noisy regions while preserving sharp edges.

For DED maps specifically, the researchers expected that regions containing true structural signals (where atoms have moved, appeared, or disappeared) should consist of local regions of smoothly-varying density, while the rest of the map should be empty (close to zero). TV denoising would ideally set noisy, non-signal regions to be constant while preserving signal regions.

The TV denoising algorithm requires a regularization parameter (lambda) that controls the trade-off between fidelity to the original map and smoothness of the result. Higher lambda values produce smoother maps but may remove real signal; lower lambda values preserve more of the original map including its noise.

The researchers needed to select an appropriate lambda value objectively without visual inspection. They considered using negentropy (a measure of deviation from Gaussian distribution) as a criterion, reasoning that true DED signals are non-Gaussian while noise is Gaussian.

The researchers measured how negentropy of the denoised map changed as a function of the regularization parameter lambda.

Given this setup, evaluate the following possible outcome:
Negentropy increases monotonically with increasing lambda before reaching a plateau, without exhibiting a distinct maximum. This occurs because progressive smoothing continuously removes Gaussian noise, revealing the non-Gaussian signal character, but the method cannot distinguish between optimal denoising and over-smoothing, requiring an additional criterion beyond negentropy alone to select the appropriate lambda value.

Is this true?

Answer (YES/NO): NO